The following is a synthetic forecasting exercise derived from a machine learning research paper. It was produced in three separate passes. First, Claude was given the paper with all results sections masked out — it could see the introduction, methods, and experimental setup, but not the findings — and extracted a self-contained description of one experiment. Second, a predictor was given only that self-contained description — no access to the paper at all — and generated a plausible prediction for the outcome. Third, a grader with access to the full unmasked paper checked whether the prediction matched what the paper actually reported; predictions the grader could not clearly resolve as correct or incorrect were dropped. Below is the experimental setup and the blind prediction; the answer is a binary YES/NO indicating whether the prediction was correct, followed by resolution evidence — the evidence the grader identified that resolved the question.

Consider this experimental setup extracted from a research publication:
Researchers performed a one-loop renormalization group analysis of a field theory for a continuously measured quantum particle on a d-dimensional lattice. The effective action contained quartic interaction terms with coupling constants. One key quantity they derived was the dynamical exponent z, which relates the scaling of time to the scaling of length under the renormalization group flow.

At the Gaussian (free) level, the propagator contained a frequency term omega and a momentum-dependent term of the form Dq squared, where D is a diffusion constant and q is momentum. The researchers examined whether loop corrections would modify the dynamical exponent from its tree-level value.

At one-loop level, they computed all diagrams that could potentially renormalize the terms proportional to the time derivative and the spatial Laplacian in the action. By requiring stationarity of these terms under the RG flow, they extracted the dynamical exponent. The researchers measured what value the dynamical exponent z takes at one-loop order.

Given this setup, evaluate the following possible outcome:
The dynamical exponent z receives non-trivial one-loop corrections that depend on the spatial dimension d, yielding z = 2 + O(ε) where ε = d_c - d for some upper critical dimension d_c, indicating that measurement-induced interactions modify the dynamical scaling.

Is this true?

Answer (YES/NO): NO